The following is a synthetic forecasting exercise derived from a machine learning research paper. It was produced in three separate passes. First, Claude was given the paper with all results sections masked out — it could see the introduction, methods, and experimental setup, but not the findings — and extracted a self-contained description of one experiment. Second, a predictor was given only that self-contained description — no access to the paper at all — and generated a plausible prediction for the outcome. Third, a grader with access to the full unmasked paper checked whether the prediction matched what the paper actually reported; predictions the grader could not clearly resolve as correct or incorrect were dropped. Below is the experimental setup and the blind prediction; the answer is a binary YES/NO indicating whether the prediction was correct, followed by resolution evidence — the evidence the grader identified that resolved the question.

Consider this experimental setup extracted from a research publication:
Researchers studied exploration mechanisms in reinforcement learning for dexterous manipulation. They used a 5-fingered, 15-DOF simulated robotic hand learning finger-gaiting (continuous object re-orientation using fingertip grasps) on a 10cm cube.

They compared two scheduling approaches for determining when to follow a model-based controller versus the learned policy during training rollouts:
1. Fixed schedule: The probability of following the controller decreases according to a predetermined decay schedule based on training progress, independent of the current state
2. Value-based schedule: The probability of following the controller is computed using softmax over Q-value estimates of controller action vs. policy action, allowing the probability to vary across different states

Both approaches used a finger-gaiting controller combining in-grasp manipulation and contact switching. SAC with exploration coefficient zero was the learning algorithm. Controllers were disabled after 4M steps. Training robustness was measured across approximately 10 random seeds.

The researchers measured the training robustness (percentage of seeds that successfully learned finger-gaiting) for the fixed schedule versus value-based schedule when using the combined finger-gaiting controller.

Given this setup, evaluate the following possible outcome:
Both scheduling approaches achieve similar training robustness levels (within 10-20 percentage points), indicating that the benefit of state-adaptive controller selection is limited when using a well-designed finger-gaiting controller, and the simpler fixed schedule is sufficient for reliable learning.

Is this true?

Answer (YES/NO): NO